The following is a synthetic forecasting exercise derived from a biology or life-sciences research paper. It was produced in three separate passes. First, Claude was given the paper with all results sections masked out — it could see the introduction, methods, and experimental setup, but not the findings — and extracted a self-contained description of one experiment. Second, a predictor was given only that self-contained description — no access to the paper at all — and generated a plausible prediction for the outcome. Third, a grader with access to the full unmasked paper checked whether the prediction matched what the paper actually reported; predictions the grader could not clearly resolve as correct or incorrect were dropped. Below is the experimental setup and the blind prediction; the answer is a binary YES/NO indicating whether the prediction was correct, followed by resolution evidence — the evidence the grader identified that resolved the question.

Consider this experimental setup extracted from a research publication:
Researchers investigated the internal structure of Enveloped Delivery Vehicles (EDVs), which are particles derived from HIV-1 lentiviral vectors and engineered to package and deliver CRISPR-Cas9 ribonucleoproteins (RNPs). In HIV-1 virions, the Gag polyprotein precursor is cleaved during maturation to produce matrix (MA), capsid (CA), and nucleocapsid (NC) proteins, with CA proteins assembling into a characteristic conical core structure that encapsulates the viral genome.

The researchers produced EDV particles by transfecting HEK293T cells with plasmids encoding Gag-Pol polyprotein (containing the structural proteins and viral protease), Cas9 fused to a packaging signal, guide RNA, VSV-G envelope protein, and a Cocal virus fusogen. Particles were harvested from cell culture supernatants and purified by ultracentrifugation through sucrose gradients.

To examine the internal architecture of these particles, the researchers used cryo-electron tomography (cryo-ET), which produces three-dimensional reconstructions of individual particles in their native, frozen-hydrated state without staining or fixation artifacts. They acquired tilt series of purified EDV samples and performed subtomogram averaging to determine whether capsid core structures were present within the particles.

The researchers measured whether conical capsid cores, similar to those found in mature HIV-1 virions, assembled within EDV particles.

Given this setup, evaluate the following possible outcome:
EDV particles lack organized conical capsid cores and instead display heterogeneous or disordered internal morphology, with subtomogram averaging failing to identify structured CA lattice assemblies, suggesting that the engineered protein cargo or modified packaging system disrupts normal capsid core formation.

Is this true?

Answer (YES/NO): NO